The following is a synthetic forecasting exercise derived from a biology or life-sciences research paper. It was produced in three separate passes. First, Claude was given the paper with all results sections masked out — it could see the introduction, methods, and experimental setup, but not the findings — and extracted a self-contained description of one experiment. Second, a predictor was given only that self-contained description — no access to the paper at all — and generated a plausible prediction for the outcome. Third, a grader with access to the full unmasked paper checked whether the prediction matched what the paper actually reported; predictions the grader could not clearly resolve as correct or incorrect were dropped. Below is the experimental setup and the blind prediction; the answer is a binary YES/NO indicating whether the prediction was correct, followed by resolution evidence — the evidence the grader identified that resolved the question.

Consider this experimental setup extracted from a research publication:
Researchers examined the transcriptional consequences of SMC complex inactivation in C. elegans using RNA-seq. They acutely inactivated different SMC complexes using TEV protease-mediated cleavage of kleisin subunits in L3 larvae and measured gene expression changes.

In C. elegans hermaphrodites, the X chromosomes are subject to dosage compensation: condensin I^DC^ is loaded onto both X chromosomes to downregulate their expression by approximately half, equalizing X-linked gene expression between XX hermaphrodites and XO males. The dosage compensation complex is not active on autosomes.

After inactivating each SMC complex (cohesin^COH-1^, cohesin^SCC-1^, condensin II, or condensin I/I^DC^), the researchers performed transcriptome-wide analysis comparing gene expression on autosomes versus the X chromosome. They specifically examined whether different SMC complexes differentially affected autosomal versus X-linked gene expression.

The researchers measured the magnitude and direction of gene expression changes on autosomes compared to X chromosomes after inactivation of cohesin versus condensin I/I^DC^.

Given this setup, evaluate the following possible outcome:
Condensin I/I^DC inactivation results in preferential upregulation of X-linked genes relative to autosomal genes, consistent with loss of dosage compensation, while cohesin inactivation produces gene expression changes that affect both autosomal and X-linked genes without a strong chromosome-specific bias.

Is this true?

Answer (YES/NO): YES